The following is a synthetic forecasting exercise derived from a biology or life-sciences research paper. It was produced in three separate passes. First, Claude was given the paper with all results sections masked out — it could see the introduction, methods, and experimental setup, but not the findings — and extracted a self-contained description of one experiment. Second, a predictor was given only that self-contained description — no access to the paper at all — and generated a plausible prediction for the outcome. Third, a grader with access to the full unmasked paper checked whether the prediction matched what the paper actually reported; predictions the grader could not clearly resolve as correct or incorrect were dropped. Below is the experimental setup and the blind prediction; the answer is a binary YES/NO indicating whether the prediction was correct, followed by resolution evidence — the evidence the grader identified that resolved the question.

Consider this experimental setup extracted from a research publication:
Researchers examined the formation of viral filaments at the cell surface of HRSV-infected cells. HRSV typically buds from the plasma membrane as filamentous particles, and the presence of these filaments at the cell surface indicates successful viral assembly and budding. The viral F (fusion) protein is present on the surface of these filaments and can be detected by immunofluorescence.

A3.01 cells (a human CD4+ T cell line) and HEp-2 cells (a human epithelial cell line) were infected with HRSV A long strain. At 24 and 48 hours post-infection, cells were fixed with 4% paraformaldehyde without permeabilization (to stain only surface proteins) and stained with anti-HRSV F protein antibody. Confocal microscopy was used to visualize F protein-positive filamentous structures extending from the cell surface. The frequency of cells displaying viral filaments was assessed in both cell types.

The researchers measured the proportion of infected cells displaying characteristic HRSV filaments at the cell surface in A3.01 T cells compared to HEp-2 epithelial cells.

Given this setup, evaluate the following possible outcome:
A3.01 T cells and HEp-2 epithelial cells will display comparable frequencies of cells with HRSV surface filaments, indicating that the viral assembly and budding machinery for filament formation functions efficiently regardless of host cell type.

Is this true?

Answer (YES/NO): NO